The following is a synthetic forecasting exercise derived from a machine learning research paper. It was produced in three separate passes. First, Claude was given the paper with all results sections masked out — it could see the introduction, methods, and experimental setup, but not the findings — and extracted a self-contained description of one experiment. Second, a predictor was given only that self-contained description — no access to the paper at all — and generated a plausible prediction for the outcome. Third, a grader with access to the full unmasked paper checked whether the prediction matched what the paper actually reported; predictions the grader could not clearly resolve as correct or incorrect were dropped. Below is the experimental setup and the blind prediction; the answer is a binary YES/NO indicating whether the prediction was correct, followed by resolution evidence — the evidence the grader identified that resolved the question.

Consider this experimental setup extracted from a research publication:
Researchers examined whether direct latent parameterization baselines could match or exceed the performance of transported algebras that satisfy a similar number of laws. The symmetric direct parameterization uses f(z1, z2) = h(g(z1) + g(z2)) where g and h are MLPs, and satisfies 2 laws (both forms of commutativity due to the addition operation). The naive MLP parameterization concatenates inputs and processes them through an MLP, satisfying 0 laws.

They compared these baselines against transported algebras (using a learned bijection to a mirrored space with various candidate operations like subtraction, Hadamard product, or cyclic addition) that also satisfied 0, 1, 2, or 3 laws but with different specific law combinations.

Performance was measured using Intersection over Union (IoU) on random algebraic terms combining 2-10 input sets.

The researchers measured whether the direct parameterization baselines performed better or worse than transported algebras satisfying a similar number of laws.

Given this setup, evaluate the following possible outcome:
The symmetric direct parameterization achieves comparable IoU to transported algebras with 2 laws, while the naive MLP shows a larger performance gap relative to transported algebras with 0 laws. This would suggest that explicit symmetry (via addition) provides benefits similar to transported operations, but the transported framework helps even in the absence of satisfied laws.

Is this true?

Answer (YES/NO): NO